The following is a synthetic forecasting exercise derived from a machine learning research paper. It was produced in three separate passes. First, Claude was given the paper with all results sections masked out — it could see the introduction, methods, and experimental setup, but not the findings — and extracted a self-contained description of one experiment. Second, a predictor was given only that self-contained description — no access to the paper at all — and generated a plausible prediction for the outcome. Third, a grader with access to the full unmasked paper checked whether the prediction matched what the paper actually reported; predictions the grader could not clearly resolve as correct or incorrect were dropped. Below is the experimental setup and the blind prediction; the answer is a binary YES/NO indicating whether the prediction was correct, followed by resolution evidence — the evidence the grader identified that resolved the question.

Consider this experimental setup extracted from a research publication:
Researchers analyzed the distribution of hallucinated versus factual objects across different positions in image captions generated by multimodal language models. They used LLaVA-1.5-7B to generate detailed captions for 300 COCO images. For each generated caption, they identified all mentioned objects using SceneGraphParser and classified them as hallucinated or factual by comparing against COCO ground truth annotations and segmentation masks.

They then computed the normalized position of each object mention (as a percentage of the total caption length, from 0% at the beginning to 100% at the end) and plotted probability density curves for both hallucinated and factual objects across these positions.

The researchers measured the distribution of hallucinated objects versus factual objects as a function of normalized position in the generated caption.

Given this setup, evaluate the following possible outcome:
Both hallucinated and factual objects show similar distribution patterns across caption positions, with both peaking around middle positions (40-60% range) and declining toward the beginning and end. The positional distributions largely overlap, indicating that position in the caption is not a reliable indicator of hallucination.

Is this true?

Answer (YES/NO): NO